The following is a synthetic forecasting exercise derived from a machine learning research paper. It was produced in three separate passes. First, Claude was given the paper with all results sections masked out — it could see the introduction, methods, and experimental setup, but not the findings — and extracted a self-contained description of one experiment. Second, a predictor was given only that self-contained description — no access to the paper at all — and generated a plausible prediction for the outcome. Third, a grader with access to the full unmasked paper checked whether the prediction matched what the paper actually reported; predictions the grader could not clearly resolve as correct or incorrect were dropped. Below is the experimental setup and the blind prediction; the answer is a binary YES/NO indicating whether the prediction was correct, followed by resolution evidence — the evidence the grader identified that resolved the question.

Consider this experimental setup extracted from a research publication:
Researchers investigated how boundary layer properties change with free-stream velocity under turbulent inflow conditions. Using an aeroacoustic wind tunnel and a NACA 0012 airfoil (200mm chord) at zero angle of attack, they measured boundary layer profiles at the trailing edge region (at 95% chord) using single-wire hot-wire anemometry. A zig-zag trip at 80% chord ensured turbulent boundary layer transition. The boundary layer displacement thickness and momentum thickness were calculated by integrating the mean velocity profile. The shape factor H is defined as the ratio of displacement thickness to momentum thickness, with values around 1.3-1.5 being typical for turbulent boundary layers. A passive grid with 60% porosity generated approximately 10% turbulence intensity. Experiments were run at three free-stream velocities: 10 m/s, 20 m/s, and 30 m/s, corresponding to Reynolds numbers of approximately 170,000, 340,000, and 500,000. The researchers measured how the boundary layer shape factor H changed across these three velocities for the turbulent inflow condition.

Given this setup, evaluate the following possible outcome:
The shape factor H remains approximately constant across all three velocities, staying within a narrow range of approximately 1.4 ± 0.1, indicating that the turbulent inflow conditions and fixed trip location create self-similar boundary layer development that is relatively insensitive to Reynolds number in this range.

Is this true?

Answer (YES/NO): NO